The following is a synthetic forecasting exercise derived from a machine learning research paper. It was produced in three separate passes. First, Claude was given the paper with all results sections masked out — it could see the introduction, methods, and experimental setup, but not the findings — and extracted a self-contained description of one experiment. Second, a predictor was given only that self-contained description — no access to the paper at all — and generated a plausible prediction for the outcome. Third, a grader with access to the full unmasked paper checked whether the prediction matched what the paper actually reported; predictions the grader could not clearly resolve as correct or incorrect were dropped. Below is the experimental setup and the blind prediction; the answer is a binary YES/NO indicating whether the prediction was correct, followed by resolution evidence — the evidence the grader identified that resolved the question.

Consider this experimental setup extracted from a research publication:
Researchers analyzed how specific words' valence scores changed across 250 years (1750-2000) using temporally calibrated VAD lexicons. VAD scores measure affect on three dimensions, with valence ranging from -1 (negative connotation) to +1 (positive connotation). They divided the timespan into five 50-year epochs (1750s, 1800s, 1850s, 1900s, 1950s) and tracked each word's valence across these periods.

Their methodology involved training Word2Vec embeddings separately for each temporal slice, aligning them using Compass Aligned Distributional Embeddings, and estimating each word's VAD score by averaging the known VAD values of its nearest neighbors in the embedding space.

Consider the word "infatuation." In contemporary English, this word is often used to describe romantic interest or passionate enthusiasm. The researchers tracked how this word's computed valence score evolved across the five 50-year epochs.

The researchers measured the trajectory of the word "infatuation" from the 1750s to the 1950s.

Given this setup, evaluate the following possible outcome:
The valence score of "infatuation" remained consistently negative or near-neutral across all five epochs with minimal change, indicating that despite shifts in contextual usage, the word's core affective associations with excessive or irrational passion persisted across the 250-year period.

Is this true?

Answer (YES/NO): NO